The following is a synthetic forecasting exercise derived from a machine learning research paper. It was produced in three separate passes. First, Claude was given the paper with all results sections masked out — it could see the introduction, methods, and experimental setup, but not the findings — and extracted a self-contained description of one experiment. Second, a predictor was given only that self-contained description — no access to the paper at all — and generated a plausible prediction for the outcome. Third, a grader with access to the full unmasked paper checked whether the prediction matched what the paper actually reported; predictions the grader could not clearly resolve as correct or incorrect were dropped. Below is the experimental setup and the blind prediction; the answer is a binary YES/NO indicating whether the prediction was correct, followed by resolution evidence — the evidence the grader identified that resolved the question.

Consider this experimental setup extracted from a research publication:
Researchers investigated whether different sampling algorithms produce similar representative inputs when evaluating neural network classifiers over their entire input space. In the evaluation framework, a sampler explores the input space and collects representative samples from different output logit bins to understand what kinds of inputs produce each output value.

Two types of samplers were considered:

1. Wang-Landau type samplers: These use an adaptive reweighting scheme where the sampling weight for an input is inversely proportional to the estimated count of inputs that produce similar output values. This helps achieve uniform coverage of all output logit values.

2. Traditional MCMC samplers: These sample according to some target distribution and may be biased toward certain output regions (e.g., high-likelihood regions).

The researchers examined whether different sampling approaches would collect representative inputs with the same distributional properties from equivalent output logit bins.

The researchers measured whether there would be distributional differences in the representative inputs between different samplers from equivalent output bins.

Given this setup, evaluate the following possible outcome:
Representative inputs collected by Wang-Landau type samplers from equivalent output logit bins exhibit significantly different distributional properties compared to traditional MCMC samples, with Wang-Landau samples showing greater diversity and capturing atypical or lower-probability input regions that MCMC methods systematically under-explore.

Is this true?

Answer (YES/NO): NO